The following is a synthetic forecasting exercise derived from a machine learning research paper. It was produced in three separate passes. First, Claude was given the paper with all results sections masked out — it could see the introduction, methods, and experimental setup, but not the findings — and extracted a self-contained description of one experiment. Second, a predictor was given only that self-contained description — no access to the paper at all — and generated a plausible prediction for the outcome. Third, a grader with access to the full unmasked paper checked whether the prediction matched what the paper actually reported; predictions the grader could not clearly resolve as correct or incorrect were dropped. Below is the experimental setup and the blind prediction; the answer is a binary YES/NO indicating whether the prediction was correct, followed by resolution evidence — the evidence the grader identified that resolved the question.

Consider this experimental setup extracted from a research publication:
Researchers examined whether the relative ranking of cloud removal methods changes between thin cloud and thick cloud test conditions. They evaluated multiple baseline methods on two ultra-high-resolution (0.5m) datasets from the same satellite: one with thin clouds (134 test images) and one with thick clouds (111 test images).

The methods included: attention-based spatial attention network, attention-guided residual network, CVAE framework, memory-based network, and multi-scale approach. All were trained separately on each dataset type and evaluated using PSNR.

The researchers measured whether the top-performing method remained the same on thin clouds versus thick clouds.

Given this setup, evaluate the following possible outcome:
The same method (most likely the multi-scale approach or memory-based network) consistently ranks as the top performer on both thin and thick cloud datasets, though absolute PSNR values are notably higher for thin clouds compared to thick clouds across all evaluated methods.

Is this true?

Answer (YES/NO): YES